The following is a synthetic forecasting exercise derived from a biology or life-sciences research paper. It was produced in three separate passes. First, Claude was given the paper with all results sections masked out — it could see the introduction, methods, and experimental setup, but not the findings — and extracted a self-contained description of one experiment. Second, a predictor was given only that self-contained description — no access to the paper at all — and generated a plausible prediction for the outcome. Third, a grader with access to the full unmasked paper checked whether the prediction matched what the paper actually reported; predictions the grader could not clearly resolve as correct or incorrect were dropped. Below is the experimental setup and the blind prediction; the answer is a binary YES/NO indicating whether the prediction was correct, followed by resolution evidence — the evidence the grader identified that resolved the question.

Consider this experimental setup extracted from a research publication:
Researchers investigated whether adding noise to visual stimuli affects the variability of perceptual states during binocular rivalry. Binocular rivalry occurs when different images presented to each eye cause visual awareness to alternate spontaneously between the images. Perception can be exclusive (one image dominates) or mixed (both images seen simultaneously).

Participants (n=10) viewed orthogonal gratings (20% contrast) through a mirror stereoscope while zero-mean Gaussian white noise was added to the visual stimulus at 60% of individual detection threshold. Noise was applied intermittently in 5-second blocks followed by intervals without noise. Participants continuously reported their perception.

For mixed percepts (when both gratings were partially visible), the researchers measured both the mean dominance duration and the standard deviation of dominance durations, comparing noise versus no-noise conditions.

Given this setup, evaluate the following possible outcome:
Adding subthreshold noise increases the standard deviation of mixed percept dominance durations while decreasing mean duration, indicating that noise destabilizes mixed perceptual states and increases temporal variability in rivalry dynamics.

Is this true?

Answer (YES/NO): NO